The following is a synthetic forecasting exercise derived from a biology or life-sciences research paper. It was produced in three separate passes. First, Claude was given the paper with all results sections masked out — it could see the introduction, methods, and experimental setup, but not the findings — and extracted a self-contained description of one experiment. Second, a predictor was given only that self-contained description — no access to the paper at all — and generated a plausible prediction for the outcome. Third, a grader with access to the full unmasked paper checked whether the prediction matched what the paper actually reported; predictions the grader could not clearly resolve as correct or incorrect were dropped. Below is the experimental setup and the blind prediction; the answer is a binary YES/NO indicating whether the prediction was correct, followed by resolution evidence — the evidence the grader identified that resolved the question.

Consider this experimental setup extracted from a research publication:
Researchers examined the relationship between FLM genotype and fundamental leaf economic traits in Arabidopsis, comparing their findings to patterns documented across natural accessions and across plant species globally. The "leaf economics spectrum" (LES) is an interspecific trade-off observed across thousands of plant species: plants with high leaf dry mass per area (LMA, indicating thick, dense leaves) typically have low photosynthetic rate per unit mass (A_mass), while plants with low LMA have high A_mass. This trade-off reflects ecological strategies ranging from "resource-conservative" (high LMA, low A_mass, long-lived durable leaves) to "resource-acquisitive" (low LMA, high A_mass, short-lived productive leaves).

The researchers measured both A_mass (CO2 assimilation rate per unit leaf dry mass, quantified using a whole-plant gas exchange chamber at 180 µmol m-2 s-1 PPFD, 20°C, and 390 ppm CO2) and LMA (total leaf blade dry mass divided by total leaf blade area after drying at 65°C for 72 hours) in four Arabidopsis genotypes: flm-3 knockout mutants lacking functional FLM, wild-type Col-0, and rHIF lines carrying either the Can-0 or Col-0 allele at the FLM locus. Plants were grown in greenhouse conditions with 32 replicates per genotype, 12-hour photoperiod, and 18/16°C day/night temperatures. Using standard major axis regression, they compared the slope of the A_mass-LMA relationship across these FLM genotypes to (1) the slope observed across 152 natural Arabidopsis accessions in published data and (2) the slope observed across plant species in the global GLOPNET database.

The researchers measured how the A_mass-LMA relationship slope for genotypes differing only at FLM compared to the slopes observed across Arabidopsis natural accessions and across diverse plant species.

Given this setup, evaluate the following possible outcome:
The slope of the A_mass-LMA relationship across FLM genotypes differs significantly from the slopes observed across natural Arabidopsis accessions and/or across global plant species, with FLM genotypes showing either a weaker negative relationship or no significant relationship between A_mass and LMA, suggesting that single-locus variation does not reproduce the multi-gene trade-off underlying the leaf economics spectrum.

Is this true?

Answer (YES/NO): NO